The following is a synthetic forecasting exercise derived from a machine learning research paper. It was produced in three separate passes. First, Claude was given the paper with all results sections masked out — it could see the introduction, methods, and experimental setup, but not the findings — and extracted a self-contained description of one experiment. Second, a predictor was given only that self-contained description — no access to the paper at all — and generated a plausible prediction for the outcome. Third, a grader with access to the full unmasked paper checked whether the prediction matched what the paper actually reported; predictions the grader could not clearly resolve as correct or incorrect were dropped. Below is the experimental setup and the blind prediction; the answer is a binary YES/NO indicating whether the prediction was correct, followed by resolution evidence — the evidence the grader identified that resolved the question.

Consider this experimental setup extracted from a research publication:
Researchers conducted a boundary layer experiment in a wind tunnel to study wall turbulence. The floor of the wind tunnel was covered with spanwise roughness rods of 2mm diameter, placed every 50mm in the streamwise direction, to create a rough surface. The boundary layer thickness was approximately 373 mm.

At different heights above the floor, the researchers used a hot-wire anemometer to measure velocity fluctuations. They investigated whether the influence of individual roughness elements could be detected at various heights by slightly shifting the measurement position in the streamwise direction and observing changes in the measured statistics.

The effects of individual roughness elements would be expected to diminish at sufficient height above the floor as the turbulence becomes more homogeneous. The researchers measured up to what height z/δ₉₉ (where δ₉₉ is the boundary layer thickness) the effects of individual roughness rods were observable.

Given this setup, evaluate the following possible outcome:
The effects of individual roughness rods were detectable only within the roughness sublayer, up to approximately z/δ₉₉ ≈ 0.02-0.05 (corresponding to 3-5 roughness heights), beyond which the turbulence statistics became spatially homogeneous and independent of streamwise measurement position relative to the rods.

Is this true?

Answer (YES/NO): NO